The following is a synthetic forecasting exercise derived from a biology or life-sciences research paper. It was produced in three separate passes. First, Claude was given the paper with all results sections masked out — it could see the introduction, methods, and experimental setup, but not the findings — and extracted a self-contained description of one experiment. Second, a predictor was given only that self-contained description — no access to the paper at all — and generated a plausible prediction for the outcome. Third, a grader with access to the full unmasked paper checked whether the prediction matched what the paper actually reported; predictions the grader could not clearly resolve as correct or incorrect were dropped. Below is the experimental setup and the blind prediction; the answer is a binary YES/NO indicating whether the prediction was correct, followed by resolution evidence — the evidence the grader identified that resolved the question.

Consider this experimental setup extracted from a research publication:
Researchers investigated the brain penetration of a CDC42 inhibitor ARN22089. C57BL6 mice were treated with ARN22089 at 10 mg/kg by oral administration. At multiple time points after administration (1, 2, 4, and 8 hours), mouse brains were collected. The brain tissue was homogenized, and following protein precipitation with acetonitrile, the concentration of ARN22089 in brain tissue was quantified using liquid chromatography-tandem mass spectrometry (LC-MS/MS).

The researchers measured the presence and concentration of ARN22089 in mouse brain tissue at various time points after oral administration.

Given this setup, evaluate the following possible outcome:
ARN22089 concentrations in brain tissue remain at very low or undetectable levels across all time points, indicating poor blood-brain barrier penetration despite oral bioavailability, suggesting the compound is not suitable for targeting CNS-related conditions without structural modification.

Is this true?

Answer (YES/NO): YES